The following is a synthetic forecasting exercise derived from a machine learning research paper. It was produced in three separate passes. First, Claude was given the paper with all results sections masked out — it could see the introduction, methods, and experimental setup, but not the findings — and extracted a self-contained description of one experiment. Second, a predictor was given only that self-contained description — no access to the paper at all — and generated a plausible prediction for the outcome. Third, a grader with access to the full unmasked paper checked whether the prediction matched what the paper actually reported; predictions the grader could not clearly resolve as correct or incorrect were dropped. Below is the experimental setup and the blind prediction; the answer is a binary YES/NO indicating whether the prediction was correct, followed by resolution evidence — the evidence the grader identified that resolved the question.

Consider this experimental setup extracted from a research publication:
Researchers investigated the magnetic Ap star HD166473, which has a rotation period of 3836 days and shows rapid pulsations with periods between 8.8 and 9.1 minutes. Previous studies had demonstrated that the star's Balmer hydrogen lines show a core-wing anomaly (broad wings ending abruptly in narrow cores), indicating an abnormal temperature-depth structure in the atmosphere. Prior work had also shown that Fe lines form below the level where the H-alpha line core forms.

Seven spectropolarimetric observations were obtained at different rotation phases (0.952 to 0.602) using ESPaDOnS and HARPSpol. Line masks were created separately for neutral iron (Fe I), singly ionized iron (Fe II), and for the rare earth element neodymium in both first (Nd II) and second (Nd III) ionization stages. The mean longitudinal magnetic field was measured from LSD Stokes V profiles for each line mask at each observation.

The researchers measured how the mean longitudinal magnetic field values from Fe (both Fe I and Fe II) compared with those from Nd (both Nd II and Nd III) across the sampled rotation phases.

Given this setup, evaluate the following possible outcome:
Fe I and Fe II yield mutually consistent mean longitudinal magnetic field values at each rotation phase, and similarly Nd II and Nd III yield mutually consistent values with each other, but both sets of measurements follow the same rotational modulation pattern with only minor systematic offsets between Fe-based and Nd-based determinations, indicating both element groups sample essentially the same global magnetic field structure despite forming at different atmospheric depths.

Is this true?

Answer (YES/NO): NO